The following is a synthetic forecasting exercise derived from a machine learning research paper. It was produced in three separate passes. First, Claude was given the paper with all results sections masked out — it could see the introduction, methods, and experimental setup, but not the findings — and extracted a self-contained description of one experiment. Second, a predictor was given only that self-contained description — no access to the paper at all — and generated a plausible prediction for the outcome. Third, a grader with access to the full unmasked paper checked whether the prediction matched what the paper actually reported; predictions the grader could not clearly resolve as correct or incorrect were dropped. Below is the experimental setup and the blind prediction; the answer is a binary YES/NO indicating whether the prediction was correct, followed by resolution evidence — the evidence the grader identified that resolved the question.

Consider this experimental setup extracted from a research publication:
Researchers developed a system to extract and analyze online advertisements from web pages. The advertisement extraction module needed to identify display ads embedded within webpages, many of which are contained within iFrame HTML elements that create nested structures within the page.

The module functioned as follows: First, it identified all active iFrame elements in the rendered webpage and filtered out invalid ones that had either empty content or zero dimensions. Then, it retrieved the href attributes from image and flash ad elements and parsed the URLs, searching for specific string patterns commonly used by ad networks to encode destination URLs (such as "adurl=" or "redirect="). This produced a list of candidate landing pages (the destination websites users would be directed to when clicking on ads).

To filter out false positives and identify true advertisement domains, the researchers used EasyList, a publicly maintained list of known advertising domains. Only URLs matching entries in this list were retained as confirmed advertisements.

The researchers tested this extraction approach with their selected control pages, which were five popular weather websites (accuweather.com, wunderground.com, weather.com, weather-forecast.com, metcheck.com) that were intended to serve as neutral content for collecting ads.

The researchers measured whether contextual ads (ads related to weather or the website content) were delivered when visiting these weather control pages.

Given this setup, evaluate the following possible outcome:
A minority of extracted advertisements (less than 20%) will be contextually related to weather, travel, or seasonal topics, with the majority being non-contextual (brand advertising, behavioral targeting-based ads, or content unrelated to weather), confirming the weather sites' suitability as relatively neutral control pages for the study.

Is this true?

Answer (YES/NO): NO